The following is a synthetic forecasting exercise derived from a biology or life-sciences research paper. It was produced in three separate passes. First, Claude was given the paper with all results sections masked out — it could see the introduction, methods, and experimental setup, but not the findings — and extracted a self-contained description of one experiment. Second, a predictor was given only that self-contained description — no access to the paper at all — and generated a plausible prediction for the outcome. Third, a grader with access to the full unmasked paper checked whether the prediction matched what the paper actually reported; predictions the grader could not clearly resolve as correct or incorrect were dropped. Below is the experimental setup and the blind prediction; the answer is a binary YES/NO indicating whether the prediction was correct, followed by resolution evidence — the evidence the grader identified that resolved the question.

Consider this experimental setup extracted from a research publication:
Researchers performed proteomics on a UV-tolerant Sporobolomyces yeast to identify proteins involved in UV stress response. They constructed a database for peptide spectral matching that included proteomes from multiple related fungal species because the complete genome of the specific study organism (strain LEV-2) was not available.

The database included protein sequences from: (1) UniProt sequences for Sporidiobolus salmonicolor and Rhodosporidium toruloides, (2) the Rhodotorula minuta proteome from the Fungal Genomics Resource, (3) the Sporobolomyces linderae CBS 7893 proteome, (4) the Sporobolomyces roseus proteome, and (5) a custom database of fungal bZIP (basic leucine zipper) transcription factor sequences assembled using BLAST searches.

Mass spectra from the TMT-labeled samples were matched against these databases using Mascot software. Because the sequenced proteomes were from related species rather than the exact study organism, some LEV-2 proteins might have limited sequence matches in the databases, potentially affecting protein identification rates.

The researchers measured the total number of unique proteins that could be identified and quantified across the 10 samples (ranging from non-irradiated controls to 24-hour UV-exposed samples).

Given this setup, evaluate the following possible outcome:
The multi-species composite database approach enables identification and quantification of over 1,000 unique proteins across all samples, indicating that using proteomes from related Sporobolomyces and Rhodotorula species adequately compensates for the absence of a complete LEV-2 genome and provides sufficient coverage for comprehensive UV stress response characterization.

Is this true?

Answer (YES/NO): NO